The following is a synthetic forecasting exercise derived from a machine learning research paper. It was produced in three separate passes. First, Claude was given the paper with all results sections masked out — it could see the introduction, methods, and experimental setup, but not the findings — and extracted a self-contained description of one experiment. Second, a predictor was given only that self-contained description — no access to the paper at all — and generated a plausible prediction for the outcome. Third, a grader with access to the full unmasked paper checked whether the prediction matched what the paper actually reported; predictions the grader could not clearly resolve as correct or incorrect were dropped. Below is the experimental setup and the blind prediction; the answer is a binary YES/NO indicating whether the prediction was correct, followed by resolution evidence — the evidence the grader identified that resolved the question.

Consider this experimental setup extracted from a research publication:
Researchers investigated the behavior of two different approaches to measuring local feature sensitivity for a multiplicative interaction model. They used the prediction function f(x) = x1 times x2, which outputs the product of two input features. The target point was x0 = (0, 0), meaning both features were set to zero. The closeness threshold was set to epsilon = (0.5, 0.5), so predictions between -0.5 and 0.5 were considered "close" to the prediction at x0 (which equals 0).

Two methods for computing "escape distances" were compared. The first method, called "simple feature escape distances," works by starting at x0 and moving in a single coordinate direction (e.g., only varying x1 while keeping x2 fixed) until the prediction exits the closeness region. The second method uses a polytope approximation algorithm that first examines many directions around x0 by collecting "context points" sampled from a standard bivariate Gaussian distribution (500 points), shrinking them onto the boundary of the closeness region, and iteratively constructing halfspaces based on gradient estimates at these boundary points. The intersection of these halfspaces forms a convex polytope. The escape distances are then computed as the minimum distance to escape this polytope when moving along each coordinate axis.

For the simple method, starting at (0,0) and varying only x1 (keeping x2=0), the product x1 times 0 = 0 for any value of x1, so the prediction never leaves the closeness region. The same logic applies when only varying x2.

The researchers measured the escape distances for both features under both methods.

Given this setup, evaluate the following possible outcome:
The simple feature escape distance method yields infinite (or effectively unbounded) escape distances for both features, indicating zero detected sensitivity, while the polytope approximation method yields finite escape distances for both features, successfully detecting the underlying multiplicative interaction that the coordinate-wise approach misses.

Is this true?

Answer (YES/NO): YES